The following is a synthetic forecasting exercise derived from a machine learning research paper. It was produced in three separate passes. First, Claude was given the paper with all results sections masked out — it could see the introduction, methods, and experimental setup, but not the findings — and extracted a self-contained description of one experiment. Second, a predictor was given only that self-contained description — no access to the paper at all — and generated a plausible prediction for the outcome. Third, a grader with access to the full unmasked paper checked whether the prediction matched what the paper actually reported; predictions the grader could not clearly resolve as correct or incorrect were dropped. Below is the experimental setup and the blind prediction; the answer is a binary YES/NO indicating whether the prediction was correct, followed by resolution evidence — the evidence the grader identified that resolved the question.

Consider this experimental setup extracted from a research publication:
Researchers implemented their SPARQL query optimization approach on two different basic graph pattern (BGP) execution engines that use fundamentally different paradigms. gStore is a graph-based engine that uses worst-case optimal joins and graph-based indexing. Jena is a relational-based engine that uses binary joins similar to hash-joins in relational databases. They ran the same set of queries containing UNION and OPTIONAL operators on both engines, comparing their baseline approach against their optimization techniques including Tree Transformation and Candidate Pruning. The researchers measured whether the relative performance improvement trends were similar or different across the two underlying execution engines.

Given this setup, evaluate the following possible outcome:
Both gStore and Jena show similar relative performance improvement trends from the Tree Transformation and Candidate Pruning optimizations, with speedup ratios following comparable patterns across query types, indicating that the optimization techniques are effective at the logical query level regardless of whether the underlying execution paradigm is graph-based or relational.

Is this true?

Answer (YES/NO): YES